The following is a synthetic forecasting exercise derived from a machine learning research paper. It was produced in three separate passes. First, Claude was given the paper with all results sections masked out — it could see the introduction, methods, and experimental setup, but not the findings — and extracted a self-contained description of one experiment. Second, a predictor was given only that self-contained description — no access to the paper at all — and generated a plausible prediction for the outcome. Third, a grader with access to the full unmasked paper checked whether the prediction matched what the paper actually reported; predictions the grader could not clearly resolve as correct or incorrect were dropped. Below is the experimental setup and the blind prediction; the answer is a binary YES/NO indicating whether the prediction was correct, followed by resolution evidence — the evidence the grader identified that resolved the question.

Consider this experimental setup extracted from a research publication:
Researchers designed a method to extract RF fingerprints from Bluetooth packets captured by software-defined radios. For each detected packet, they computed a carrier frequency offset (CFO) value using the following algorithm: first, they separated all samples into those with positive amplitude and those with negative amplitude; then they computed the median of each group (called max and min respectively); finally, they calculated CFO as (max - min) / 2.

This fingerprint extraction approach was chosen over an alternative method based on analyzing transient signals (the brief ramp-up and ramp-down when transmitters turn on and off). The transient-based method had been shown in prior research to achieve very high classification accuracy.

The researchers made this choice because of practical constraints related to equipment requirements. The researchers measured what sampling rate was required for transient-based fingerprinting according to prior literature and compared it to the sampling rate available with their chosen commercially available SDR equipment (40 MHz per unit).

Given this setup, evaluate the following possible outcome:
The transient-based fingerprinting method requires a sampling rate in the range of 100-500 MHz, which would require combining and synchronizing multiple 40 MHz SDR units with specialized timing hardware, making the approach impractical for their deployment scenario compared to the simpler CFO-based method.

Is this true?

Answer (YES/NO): NO